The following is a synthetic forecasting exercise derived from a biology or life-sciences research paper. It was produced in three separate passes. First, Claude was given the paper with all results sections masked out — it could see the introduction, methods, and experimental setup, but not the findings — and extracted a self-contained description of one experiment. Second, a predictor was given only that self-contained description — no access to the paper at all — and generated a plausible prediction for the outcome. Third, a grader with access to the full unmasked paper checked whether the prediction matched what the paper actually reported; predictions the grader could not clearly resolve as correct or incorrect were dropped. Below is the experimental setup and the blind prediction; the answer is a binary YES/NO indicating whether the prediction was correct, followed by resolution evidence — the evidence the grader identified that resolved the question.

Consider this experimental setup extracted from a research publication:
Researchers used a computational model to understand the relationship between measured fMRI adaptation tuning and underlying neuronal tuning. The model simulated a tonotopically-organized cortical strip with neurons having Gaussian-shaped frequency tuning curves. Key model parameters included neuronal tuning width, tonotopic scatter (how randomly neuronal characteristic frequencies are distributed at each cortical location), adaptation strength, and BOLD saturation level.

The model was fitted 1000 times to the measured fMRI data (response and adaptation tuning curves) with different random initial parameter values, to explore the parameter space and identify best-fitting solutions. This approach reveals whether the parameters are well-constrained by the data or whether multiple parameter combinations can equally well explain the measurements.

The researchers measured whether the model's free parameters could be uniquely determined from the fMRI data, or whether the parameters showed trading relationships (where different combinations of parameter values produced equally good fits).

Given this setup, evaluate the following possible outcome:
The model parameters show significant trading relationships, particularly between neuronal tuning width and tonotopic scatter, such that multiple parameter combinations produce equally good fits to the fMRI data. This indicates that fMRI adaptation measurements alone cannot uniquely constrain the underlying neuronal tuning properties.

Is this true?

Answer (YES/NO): YES